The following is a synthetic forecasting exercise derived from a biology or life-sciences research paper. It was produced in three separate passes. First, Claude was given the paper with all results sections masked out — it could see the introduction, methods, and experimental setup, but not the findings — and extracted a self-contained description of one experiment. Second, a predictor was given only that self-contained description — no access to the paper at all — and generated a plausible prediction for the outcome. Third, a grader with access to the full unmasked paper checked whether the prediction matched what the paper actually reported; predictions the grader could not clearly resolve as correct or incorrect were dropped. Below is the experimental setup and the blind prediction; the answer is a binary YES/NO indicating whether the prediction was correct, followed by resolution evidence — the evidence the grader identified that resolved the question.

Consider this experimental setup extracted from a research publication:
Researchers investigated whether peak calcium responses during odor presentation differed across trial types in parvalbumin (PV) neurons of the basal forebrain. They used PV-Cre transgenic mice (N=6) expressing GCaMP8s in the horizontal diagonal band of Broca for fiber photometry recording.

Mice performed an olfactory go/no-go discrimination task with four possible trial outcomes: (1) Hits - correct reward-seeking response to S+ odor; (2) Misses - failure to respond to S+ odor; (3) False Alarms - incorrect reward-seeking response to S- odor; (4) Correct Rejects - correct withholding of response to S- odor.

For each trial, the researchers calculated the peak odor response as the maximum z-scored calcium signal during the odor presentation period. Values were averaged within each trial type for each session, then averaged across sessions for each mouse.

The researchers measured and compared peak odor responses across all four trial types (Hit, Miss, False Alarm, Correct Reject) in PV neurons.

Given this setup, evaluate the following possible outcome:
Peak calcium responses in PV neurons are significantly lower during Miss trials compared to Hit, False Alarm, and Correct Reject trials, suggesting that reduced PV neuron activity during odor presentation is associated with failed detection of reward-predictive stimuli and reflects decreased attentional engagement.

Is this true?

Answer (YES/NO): NO